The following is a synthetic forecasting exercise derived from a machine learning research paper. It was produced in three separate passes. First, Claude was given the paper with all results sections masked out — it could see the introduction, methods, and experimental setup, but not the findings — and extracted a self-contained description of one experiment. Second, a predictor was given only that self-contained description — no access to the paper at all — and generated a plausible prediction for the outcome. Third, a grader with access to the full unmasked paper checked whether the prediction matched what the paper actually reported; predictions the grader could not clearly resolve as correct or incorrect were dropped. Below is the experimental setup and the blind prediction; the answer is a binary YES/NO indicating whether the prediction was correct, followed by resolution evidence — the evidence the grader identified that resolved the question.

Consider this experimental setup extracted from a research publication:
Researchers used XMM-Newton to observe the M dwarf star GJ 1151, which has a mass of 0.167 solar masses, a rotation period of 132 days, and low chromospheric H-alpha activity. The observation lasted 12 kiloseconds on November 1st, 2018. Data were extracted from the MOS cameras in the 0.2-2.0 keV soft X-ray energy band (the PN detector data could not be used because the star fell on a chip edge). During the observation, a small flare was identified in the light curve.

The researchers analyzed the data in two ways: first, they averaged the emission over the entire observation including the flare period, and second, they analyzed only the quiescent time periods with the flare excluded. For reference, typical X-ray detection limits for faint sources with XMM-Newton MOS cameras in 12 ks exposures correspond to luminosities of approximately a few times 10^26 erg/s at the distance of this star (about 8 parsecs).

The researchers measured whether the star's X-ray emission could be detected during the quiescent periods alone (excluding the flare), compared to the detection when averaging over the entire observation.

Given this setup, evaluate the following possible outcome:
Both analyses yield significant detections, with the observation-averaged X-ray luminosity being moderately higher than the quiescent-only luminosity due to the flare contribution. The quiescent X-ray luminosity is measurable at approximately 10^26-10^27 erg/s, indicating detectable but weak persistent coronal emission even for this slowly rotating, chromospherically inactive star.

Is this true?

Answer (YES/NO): NO